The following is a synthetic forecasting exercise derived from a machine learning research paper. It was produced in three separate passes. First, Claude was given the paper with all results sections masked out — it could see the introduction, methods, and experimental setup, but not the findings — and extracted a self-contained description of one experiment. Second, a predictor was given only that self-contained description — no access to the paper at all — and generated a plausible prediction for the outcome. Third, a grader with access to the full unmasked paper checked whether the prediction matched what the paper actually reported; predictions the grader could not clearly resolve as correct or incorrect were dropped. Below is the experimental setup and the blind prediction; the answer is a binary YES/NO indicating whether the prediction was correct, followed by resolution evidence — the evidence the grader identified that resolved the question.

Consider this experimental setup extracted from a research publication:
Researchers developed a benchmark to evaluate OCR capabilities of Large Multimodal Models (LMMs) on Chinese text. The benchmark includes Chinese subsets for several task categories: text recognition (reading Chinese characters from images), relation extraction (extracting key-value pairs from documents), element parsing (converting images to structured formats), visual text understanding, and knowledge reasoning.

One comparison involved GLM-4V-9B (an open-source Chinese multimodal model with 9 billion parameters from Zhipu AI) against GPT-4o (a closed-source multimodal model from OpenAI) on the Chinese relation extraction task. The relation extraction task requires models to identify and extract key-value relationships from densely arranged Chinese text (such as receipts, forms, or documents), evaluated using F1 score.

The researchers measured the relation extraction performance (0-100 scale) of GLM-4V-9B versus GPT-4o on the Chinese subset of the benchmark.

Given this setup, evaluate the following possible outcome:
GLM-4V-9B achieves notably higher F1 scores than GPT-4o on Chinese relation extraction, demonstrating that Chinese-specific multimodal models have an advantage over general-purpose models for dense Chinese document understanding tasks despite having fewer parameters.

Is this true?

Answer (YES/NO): YES